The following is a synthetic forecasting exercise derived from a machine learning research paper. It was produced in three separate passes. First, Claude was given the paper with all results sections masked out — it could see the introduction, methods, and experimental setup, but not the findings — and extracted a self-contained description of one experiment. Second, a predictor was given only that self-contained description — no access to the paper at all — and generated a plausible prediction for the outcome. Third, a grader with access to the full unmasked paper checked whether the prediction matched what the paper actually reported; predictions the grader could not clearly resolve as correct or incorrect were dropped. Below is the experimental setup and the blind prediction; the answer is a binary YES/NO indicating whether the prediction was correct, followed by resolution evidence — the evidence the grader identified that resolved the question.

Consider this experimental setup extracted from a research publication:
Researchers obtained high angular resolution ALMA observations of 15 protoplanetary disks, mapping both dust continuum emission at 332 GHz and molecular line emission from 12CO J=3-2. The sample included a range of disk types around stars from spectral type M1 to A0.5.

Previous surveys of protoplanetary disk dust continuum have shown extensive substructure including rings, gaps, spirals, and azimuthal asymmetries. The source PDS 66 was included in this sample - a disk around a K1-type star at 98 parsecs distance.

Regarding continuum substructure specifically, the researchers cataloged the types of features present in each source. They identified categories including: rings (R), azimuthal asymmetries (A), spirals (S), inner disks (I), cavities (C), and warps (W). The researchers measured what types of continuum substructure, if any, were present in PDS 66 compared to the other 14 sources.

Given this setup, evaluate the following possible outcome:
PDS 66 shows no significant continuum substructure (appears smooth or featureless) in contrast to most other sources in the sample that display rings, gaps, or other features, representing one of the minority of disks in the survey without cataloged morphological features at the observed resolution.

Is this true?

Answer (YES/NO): YES